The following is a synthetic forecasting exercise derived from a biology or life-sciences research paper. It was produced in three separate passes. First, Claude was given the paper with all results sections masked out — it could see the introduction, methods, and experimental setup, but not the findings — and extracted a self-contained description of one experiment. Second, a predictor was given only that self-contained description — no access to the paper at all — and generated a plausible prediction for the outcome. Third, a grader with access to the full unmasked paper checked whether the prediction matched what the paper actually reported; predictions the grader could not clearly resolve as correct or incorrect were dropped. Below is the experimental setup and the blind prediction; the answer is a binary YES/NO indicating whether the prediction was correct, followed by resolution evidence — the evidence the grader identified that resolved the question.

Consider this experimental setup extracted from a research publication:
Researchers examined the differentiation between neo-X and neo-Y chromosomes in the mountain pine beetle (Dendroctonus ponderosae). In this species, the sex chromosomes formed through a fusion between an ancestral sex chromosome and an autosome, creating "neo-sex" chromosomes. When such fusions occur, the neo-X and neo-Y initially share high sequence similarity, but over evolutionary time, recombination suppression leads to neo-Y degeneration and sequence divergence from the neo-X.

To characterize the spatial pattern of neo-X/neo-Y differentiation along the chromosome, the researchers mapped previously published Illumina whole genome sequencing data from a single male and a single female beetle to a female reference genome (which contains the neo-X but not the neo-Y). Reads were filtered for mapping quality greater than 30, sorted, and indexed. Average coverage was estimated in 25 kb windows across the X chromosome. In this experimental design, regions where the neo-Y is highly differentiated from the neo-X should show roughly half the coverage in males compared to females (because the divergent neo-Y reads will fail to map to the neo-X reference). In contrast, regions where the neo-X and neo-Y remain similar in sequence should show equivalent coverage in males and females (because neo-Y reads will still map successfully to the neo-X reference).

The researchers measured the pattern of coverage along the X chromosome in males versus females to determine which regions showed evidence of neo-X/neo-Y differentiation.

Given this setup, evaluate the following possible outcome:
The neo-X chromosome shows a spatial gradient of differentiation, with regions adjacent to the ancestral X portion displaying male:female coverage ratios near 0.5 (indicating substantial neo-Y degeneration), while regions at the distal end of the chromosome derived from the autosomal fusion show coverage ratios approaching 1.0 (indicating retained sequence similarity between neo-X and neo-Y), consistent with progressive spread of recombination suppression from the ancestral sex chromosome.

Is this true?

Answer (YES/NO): NO